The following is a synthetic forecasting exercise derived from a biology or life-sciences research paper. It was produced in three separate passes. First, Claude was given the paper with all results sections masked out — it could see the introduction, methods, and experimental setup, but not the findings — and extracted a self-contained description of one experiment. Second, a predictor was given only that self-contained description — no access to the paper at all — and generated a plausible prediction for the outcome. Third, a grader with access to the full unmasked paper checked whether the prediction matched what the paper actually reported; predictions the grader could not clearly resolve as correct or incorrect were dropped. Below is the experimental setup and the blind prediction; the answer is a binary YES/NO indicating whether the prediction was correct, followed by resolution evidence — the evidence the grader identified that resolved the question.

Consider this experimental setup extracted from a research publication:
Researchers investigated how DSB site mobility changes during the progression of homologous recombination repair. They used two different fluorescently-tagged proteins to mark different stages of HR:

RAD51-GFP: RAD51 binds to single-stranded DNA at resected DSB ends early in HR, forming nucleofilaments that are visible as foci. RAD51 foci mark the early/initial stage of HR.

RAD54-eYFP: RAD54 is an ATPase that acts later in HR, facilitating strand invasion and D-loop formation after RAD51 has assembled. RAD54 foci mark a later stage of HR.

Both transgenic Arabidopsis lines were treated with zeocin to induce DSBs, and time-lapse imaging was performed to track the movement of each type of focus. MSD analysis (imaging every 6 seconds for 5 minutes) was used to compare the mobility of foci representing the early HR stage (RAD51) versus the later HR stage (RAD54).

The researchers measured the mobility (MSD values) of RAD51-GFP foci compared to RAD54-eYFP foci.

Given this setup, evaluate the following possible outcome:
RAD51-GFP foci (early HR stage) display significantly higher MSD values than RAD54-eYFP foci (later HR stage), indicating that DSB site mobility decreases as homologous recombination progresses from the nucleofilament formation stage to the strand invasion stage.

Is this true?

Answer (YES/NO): YES